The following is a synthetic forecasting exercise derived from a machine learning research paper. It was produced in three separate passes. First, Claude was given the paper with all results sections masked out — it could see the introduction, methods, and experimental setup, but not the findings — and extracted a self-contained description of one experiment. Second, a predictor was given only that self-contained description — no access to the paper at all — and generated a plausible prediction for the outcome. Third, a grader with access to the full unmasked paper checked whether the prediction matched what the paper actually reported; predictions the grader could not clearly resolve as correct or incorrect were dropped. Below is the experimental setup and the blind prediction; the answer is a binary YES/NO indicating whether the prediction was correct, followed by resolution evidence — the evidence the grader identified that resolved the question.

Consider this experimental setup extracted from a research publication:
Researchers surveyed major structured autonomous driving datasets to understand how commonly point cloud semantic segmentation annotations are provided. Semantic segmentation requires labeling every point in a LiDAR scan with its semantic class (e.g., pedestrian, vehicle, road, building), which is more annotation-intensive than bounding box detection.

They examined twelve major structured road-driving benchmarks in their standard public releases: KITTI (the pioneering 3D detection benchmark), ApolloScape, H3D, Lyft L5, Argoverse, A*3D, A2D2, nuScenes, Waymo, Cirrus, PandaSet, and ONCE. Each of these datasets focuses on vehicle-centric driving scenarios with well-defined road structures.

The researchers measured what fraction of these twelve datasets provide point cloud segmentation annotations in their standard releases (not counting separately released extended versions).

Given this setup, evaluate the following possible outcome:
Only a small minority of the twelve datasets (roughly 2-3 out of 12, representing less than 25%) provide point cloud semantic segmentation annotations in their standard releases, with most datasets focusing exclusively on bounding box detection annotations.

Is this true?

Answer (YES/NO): NO